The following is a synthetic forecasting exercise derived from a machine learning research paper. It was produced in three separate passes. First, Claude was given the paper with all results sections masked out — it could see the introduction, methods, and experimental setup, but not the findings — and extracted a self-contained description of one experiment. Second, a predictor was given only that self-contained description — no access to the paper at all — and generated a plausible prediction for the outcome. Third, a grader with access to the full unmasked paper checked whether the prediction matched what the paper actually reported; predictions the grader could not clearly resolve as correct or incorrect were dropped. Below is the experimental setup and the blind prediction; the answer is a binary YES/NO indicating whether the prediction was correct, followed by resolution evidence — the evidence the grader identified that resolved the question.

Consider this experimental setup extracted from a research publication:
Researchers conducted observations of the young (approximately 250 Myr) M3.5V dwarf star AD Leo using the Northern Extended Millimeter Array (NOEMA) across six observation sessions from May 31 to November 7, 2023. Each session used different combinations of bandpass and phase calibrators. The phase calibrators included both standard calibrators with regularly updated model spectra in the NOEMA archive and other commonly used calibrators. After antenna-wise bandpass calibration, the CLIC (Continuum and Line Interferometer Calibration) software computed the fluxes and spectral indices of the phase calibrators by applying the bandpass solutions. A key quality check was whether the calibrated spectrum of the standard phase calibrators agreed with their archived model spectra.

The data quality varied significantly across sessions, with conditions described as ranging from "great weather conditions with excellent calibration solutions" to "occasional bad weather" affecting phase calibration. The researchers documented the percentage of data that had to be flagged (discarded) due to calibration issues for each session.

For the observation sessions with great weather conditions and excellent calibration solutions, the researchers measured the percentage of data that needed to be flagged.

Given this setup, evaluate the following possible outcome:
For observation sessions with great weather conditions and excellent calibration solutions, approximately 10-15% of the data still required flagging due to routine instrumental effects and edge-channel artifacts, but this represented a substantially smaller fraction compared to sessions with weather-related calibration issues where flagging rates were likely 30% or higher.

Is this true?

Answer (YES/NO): NO